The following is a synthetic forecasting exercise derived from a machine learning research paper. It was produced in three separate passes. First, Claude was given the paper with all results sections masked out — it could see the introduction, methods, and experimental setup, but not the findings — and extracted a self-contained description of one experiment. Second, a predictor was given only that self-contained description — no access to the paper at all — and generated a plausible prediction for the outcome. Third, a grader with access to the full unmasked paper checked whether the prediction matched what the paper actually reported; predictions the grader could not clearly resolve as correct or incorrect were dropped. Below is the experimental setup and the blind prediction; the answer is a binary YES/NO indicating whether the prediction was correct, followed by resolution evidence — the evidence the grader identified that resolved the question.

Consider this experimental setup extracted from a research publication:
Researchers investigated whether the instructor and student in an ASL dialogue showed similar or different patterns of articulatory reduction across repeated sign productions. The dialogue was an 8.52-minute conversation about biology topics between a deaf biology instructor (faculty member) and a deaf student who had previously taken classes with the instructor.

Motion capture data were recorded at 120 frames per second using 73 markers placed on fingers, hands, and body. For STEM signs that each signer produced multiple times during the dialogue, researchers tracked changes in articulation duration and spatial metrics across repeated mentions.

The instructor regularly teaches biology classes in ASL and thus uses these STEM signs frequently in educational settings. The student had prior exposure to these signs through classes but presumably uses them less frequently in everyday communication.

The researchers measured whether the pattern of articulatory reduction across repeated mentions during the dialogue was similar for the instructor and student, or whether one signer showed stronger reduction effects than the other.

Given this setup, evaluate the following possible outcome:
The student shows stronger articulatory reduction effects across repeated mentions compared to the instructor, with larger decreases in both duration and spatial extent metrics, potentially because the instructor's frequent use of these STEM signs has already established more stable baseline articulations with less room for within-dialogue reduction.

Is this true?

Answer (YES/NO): NO